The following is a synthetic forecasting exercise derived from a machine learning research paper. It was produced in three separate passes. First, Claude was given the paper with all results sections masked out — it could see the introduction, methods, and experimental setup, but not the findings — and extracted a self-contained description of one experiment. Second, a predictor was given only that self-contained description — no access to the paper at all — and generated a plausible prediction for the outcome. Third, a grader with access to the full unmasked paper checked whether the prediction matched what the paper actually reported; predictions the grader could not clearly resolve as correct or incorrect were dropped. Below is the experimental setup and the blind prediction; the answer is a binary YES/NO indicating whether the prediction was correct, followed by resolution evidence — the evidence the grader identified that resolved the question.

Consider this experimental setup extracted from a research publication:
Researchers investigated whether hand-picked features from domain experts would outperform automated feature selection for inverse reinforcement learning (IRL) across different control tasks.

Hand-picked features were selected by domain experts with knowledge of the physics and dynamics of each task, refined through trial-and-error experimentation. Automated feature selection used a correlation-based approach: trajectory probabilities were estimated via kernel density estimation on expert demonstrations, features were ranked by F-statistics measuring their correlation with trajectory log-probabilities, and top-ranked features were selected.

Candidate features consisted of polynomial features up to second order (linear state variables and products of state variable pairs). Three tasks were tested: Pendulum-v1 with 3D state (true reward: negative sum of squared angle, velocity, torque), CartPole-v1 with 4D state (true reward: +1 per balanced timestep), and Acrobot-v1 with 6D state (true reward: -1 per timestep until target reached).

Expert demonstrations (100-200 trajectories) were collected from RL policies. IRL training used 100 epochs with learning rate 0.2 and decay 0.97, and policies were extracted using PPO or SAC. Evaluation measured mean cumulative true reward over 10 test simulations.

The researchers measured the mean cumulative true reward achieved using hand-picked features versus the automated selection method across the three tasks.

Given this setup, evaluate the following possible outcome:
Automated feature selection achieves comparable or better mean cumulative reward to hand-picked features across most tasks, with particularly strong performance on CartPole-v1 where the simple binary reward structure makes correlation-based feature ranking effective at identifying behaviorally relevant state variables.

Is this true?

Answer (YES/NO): YES